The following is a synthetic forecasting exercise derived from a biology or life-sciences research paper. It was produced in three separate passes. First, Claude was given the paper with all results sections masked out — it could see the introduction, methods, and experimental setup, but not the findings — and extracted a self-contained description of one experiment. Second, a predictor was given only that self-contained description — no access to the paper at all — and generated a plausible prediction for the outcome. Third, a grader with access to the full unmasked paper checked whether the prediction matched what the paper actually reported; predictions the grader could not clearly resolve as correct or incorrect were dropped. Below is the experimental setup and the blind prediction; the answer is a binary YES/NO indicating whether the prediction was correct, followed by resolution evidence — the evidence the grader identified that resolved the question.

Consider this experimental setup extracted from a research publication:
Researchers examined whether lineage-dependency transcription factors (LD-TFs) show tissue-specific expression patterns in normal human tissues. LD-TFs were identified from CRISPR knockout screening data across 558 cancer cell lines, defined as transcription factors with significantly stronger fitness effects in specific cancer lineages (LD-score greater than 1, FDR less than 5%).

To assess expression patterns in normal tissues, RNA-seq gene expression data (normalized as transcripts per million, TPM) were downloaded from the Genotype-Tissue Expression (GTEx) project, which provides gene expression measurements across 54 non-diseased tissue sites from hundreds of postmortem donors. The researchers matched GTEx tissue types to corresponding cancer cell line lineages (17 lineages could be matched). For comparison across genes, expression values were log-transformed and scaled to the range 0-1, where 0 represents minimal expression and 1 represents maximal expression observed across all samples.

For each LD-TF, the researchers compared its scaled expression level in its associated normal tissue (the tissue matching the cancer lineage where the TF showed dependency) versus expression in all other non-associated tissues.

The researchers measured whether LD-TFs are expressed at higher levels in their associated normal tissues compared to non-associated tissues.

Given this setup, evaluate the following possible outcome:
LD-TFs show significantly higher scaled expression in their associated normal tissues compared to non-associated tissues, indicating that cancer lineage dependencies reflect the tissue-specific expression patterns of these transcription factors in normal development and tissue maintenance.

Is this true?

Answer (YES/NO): YES